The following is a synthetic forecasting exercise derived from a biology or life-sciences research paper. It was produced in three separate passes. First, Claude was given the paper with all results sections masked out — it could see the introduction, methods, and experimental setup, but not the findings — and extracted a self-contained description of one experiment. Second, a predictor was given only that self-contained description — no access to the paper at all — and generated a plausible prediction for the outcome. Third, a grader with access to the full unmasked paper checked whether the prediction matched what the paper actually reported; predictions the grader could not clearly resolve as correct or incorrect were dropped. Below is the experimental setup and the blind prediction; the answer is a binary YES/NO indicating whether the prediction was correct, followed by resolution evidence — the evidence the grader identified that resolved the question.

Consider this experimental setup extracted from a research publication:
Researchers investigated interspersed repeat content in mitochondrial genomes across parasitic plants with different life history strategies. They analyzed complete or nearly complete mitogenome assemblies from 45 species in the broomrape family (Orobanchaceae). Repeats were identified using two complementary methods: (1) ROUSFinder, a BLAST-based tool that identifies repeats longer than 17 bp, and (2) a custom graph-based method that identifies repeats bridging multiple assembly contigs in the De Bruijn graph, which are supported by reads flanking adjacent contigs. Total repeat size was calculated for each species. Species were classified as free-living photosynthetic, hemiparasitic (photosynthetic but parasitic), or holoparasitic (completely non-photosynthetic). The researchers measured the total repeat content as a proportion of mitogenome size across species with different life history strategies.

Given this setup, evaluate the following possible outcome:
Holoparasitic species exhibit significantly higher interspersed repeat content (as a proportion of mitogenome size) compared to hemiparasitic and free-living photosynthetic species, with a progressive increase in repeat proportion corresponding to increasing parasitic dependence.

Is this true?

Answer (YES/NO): NO